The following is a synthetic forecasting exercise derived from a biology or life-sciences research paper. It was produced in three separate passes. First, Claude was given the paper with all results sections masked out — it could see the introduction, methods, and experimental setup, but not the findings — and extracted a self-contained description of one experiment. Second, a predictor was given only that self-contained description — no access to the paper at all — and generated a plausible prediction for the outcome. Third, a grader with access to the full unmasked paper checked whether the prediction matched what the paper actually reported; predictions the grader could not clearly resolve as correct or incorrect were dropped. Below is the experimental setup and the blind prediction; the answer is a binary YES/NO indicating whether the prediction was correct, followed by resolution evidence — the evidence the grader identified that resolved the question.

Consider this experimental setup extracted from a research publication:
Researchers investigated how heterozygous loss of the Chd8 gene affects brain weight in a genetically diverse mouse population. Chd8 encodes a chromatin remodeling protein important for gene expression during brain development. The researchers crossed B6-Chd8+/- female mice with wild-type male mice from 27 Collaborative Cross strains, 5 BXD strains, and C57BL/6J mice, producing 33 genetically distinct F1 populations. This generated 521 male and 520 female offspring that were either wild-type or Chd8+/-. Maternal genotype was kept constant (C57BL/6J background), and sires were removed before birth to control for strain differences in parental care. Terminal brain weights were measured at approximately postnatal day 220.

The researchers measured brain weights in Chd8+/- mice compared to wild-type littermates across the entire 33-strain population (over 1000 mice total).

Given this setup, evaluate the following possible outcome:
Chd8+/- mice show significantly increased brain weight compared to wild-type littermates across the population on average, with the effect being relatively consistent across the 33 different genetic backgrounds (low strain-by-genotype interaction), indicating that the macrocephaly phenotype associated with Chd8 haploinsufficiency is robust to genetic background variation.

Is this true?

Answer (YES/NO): NO